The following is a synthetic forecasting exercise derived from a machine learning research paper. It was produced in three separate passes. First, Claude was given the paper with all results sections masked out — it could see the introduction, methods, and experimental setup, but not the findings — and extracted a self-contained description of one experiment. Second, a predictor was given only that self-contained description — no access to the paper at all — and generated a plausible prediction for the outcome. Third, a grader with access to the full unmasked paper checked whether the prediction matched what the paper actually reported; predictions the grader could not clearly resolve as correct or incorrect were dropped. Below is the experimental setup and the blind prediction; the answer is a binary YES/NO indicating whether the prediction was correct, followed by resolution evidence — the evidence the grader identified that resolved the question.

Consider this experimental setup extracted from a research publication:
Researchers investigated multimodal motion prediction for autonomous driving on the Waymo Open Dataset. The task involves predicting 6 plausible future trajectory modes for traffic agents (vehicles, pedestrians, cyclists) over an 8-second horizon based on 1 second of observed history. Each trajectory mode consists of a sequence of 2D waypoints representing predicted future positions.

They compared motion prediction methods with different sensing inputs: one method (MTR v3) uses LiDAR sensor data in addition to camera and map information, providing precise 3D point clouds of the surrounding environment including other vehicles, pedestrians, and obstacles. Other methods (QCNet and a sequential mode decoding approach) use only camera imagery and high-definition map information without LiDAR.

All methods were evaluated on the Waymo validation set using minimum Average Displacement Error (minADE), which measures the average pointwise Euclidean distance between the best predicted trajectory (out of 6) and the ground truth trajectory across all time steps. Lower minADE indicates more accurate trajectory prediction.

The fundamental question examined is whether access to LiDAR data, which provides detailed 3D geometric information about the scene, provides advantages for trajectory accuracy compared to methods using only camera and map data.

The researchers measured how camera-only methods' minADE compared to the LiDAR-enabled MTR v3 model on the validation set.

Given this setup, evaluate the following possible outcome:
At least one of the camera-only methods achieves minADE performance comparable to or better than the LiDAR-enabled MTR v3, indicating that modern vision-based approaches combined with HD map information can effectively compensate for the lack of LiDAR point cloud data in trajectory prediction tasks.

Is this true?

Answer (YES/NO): YES